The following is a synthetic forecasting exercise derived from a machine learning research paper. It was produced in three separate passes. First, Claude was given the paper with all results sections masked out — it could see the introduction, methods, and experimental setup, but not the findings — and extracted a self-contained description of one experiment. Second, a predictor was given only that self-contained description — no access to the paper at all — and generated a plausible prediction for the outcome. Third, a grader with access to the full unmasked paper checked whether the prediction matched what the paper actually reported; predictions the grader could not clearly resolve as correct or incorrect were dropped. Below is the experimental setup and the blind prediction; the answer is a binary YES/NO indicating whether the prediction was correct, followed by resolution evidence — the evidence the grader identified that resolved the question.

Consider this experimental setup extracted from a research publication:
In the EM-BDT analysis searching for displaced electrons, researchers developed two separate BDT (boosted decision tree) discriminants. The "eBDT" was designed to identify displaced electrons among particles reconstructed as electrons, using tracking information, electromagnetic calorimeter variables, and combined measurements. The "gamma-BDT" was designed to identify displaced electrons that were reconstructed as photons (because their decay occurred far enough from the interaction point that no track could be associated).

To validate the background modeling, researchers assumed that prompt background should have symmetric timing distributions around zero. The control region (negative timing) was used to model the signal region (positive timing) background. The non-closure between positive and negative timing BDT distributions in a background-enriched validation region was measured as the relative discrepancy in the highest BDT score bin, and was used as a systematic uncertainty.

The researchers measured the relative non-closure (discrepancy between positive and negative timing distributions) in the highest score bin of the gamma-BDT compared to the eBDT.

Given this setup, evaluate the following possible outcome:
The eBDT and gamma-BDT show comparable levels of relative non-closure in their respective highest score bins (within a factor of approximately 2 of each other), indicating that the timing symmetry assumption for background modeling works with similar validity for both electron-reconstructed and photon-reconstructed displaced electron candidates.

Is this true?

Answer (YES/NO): NO